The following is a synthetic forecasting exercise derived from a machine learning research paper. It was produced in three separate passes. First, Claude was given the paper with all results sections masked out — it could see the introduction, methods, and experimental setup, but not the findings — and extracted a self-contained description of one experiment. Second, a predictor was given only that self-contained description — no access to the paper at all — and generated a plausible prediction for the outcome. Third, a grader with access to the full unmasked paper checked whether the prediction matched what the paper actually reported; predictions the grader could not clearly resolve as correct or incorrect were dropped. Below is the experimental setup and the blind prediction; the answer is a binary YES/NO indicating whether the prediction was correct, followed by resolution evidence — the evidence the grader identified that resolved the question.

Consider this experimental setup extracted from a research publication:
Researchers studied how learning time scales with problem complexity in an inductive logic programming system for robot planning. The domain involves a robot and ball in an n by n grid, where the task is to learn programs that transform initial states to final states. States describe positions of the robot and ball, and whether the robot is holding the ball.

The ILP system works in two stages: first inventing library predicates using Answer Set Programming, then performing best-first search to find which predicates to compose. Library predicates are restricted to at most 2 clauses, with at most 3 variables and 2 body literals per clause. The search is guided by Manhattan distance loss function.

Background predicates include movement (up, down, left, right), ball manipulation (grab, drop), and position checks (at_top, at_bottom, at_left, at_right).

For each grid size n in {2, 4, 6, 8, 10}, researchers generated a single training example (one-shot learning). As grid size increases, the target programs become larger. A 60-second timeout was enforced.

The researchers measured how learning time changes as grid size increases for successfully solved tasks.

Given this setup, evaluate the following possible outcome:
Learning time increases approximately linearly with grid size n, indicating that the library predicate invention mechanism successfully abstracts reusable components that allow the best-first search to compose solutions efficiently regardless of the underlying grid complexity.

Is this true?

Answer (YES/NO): NO